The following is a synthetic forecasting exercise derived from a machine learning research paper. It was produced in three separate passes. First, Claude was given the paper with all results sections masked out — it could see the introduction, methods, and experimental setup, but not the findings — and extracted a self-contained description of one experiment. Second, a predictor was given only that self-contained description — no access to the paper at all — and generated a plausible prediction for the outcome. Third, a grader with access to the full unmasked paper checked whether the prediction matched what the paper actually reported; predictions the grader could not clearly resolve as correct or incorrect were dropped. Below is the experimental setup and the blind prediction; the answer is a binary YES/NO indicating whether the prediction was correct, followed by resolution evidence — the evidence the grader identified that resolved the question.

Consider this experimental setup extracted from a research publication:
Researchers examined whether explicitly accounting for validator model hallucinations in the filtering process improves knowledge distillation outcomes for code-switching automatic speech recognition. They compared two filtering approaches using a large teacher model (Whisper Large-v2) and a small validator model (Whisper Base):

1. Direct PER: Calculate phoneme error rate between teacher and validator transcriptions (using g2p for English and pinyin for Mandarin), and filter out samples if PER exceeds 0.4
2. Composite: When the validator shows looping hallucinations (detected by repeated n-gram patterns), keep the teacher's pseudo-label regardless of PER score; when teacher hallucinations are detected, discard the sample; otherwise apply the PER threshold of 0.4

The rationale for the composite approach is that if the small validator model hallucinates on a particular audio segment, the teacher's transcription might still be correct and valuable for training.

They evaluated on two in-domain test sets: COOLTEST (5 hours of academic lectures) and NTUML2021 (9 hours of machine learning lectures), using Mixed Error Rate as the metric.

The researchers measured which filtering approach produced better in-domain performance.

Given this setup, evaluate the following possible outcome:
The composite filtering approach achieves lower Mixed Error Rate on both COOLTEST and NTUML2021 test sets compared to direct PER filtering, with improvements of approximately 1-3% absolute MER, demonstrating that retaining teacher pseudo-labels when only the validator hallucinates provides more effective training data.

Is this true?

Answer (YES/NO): NO